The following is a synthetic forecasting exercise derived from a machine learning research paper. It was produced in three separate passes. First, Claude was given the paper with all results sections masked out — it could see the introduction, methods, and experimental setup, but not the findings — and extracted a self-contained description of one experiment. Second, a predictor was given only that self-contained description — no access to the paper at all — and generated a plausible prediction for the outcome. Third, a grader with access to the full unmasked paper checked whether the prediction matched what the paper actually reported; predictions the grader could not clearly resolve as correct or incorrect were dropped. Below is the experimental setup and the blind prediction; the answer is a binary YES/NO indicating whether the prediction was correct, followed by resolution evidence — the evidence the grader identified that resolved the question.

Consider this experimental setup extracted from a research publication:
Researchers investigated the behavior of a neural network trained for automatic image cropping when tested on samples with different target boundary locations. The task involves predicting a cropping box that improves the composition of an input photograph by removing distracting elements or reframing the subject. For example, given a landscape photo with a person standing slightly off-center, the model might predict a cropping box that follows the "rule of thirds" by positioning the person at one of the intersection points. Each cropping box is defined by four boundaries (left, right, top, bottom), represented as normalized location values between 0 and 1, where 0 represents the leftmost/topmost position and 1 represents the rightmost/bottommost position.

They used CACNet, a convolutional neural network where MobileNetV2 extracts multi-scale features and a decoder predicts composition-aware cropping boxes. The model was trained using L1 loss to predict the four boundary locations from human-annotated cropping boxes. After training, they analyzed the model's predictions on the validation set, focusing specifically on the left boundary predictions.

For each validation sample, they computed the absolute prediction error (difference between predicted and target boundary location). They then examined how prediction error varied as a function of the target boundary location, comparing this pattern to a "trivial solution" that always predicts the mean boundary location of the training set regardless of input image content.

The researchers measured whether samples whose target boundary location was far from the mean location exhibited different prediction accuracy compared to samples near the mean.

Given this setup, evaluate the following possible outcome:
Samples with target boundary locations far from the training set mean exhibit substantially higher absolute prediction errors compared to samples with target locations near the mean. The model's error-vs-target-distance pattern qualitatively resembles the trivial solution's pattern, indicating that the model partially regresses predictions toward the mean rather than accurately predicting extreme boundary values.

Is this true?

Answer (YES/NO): YES